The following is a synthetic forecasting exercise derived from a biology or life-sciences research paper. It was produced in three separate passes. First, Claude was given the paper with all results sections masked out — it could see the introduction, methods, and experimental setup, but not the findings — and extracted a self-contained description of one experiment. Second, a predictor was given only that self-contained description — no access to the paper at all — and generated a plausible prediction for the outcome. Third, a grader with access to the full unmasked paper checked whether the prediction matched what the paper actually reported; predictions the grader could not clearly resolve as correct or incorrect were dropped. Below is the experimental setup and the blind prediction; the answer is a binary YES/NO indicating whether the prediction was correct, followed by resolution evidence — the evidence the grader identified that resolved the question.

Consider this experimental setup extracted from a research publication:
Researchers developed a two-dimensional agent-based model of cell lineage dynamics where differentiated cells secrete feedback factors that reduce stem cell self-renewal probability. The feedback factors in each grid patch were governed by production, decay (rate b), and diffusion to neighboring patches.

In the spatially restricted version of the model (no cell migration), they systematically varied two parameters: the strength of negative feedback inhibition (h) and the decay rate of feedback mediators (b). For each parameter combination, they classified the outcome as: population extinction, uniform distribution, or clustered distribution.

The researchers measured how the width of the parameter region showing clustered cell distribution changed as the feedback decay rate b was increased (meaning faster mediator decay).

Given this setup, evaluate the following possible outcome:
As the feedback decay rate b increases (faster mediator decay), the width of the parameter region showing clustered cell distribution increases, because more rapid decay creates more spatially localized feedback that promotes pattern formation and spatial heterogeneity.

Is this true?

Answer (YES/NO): NO